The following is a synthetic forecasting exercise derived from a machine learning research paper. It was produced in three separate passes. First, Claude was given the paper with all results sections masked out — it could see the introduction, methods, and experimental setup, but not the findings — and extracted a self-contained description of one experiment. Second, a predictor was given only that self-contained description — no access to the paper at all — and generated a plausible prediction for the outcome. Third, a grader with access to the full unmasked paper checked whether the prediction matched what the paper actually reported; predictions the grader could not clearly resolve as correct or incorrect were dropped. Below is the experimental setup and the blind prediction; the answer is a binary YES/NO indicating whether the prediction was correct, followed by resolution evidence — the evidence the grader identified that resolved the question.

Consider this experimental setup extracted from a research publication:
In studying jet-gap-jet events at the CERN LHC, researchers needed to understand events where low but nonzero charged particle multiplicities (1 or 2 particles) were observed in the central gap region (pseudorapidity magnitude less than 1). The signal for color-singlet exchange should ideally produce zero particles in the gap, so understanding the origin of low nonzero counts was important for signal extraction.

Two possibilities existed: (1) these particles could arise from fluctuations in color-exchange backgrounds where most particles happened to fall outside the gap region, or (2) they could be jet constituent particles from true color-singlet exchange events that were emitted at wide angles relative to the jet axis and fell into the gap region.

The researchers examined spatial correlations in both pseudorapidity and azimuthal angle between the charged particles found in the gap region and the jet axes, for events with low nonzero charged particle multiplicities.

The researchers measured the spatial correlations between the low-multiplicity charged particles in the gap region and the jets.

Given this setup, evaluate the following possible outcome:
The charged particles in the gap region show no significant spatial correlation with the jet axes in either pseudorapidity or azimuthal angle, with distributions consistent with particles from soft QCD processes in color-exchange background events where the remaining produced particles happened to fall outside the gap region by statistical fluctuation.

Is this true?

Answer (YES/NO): NO